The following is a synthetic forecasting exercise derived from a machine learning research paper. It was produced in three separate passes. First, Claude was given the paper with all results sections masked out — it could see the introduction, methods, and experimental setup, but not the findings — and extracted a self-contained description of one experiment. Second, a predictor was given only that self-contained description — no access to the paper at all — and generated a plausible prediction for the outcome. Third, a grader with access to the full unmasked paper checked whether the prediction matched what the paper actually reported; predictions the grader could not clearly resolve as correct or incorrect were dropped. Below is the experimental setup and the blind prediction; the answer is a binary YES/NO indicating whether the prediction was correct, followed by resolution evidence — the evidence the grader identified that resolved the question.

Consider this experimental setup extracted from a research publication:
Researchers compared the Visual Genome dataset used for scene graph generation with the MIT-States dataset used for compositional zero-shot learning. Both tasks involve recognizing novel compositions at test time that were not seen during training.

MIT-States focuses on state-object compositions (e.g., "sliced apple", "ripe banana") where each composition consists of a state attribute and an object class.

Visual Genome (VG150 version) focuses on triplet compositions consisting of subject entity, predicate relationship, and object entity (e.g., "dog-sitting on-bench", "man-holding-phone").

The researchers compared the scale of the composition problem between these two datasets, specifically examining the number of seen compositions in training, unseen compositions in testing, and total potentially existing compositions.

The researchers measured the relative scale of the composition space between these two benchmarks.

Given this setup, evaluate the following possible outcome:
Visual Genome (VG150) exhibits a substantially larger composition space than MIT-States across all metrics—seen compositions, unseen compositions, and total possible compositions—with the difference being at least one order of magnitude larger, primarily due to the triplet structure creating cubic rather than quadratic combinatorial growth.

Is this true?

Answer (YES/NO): YES